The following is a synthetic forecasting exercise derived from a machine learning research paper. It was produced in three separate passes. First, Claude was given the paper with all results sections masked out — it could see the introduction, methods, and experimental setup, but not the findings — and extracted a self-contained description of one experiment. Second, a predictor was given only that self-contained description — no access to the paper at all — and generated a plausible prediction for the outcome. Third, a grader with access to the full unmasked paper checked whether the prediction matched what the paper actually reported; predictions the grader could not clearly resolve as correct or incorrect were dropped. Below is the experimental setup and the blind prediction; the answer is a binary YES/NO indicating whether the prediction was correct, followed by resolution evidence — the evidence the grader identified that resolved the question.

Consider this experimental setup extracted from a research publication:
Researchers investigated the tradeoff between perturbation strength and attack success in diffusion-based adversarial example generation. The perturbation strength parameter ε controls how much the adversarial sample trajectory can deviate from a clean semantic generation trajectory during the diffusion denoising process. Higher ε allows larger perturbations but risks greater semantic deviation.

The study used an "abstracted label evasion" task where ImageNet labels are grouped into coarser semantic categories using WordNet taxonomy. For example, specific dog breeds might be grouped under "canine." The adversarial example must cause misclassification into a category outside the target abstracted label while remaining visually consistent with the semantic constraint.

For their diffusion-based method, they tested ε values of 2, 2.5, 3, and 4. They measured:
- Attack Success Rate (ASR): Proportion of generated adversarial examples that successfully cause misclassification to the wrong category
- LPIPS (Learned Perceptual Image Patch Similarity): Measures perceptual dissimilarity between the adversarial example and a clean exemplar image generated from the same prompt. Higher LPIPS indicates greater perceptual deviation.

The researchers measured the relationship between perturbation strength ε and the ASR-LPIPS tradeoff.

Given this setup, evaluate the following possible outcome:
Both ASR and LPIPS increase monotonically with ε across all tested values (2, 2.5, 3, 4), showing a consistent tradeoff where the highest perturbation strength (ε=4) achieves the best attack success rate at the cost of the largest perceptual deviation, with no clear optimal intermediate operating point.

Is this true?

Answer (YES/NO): YES